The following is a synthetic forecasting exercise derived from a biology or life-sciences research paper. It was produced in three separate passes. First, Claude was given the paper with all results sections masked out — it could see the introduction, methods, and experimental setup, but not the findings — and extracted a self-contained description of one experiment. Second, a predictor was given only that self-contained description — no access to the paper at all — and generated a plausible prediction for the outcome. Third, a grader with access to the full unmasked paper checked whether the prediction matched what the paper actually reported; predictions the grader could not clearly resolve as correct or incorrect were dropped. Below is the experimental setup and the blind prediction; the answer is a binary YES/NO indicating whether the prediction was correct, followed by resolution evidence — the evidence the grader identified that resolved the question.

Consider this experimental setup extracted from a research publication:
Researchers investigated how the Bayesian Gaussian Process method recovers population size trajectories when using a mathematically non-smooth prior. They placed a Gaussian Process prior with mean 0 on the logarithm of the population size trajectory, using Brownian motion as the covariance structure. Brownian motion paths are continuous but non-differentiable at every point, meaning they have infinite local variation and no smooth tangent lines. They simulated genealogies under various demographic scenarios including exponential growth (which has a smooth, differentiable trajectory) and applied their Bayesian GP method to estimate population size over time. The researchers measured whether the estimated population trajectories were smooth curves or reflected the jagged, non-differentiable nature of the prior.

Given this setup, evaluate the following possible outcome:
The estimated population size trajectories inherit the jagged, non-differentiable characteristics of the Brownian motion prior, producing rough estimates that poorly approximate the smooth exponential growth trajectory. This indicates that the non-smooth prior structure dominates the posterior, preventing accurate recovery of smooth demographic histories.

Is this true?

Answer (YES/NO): NO